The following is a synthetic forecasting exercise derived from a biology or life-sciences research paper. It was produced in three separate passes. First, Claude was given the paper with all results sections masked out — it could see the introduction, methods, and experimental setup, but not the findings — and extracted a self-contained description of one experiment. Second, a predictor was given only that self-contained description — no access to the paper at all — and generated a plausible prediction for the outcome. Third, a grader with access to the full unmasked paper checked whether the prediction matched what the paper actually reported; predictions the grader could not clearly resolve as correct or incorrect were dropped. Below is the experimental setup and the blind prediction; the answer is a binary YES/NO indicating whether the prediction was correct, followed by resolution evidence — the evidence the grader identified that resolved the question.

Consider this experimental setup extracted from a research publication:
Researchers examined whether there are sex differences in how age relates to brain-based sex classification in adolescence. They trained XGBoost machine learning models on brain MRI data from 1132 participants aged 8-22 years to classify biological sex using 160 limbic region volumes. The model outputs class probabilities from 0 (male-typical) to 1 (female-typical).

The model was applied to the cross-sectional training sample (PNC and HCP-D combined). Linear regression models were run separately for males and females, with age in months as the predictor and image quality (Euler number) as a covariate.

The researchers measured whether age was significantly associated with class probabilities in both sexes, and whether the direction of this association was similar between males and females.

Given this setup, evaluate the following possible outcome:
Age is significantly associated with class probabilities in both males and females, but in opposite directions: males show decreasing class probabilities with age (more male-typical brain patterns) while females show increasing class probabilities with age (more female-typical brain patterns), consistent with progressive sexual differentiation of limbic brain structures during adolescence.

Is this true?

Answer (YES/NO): NO